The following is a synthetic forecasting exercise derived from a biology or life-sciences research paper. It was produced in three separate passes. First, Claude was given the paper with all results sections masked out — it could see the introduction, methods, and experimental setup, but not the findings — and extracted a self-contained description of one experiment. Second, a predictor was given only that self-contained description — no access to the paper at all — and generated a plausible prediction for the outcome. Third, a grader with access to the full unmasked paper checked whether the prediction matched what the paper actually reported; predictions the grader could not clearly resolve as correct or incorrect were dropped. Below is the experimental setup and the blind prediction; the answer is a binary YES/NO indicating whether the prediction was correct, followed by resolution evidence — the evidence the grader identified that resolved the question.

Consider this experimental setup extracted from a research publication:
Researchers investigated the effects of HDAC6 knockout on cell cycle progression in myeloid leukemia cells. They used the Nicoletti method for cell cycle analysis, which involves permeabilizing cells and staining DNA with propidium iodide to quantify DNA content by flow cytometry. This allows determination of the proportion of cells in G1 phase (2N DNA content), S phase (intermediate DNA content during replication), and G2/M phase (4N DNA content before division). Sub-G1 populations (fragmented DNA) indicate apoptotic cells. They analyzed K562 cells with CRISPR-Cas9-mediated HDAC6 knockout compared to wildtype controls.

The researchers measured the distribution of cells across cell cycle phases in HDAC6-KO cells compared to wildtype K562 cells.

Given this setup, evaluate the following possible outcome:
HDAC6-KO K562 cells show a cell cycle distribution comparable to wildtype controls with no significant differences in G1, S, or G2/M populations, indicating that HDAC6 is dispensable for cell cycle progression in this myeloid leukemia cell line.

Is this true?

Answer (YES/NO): YES